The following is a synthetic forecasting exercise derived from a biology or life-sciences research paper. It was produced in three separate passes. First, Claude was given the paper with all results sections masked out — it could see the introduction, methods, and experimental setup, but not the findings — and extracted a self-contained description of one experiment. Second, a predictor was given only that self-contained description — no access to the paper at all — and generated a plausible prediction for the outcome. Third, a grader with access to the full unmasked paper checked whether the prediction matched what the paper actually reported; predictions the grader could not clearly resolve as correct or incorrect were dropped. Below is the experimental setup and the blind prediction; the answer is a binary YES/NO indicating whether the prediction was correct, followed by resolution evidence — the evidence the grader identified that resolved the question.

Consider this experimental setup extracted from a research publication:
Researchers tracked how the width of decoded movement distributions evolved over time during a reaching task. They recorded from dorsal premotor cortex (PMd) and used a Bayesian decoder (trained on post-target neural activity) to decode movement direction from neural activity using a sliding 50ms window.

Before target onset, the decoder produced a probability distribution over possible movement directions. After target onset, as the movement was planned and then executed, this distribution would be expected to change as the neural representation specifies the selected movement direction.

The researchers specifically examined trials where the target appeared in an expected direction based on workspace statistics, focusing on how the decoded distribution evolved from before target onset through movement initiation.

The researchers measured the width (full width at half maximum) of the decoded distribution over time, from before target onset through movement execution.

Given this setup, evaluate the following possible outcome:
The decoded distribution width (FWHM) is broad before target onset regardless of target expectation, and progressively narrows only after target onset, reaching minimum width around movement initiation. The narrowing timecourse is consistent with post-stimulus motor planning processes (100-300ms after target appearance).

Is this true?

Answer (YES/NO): NO